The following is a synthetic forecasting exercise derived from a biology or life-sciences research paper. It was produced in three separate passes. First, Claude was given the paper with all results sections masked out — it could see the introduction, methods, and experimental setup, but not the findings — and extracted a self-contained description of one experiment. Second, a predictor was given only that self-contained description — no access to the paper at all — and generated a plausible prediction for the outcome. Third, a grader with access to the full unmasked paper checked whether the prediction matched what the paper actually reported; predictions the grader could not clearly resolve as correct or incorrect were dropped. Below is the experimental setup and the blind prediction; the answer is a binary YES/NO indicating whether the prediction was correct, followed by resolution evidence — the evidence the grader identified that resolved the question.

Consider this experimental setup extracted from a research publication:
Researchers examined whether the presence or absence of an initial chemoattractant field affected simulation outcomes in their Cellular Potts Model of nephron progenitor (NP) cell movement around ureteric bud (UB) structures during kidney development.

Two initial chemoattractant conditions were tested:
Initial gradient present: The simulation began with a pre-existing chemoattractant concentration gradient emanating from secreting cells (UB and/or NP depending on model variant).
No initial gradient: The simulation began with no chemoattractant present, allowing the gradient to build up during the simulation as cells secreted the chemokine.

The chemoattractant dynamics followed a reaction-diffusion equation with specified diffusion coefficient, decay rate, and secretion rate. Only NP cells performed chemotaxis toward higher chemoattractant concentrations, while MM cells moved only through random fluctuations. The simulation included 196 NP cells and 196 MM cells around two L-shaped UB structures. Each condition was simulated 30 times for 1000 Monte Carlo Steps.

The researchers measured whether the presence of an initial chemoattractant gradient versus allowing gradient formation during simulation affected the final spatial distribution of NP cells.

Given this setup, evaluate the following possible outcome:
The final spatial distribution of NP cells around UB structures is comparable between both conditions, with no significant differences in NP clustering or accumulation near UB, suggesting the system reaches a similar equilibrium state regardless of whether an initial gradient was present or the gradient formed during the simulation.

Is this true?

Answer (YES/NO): YES